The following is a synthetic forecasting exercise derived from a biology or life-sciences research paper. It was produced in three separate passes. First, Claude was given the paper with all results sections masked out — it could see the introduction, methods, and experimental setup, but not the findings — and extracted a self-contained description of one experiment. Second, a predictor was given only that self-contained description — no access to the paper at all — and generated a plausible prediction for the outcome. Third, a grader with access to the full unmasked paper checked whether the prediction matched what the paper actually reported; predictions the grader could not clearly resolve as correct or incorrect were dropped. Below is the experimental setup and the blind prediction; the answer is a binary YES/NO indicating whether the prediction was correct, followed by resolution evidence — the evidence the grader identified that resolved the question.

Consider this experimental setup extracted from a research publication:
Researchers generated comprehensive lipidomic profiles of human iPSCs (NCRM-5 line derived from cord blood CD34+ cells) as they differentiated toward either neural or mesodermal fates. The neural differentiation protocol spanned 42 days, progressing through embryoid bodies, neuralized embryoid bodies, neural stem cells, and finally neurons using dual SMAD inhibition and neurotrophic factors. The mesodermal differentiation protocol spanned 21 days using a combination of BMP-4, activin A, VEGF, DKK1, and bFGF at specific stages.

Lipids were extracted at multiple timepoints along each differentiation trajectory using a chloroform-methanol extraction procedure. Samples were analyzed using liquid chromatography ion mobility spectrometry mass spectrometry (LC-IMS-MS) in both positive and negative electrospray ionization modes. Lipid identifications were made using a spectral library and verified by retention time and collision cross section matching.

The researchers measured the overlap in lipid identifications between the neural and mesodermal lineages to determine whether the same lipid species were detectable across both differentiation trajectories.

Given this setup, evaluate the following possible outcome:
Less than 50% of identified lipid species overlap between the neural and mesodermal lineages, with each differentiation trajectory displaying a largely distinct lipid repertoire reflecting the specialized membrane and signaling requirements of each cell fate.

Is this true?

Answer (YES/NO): YES